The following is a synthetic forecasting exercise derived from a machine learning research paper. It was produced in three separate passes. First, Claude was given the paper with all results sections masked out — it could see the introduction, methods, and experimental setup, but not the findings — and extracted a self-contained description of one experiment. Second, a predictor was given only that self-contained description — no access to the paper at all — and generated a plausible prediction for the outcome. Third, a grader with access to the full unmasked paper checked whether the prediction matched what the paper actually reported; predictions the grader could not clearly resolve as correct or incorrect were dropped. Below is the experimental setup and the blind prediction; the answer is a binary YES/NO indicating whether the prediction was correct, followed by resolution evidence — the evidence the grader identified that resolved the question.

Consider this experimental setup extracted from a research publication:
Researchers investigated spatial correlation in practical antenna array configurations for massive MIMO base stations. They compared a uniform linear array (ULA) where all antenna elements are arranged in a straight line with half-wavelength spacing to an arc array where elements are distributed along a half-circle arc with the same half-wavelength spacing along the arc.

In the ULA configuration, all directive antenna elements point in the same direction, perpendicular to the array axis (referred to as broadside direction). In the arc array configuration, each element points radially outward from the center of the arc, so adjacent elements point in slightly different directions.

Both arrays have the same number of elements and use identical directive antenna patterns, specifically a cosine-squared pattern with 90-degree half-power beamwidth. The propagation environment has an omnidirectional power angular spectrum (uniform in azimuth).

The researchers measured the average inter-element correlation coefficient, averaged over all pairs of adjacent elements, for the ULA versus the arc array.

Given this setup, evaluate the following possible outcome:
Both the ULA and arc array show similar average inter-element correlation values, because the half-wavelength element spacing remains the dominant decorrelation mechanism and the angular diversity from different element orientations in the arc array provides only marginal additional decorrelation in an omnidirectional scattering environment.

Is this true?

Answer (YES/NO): NO